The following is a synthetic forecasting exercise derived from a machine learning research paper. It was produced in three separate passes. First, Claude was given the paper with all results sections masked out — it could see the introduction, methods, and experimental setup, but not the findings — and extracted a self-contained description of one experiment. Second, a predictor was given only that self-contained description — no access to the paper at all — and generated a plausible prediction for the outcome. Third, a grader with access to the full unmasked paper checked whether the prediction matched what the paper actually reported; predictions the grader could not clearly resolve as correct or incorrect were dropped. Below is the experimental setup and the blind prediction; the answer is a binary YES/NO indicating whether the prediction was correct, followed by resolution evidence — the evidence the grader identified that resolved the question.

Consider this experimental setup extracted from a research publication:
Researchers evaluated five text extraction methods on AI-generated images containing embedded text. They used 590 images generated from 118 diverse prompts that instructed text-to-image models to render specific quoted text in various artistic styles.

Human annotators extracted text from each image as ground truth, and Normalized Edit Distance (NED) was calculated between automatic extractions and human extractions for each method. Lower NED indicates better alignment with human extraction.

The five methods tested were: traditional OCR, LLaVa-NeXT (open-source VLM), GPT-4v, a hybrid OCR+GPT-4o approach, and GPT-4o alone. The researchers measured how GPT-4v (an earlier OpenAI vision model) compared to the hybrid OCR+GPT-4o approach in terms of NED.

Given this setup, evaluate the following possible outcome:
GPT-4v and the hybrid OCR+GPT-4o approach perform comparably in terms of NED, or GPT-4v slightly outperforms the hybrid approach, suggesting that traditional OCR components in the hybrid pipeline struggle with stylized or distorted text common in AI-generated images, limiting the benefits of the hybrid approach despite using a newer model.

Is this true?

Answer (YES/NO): YES